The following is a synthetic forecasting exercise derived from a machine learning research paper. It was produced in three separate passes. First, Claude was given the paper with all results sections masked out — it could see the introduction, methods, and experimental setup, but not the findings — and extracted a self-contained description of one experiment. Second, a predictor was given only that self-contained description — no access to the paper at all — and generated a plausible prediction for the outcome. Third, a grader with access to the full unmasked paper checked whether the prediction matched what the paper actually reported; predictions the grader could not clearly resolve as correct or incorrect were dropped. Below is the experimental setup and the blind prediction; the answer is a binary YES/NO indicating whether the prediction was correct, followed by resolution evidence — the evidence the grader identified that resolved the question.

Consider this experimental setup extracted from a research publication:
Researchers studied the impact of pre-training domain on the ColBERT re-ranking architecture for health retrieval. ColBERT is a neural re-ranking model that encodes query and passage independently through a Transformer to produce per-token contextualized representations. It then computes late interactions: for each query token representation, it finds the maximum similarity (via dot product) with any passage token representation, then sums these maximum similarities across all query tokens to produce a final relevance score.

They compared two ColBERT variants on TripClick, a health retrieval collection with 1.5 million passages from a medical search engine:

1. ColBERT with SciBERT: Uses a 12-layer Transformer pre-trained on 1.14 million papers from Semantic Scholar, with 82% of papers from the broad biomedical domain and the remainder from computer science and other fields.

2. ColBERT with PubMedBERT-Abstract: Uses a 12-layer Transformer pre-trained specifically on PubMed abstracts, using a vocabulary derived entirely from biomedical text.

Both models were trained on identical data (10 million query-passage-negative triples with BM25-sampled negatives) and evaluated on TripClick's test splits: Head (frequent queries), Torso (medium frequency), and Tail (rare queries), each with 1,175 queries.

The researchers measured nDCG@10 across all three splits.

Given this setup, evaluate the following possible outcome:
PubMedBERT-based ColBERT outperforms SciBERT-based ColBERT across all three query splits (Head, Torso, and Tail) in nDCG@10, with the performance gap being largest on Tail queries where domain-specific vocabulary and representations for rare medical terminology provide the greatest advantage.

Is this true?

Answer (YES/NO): NO